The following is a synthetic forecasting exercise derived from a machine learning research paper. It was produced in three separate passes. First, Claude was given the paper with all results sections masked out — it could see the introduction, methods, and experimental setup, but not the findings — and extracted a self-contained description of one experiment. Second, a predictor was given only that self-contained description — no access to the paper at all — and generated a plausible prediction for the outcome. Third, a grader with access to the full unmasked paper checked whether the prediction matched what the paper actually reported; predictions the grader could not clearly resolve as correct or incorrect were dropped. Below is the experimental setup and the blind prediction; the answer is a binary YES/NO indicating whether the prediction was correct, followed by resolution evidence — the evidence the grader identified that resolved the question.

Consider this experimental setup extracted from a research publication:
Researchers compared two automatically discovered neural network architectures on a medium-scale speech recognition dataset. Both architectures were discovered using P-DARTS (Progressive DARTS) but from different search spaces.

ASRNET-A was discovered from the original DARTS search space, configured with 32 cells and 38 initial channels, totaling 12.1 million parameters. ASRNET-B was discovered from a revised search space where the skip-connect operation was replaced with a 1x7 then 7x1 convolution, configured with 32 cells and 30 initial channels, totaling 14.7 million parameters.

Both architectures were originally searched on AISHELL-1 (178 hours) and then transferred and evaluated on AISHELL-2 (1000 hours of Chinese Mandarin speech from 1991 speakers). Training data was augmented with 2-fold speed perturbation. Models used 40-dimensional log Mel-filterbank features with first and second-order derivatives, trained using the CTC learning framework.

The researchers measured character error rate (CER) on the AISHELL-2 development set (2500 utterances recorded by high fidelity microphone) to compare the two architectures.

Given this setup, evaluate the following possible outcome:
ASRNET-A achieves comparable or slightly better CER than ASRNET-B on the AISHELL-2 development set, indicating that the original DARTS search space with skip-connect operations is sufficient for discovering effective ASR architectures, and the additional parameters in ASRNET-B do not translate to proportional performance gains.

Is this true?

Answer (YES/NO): YES